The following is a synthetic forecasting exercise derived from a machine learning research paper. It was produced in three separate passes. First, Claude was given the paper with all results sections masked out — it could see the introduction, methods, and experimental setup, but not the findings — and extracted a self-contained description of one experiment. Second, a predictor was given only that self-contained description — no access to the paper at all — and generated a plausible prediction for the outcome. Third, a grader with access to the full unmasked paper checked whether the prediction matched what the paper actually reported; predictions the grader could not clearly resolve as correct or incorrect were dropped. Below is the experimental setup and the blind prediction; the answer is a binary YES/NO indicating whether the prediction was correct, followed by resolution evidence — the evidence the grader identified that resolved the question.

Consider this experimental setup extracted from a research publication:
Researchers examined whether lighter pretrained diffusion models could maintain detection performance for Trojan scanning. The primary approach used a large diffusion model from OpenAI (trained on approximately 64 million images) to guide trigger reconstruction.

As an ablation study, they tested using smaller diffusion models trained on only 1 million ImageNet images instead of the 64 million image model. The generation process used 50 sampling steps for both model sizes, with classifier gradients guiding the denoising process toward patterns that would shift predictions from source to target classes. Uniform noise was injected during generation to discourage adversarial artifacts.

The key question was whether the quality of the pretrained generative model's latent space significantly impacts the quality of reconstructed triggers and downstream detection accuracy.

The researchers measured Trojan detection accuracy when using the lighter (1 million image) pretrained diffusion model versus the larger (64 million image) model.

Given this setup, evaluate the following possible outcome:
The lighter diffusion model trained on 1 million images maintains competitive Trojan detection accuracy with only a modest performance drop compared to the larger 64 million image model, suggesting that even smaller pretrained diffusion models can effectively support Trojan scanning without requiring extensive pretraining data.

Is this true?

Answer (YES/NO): YES